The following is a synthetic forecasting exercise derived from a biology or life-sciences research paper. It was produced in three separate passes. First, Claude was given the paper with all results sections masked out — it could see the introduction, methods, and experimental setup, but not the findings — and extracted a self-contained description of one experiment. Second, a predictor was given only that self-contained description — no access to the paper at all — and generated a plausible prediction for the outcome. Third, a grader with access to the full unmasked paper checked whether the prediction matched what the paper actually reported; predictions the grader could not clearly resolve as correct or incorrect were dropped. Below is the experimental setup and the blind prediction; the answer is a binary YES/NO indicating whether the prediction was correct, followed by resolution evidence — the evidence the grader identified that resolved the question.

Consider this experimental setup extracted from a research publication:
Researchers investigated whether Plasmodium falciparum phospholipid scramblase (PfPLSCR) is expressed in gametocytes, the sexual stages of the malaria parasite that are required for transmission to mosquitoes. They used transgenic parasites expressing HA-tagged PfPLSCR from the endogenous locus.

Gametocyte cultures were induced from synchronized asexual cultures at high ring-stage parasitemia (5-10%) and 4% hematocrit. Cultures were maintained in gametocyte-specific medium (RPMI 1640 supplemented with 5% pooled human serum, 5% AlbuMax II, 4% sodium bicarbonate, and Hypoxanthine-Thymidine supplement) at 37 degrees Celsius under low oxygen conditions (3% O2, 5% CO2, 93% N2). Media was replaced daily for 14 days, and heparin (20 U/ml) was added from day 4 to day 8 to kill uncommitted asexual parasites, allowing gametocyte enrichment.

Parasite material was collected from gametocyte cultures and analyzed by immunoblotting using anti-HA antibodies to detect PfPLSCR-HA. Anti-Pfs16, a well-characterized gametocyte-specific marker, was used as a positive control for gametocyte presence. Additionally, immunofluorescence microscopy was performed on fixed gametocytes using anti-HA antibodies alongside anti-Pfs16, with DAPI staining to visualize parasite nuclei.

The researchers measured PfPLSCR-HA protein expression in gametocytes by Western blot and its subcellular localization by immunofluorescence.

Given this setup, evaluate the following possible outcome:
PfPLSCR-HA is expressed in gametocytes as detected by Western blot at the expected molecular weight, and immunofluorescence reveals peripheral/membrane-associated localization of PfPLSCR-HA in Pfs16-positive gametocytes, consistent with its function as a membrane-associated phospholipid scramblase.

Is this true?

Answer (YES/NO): NO